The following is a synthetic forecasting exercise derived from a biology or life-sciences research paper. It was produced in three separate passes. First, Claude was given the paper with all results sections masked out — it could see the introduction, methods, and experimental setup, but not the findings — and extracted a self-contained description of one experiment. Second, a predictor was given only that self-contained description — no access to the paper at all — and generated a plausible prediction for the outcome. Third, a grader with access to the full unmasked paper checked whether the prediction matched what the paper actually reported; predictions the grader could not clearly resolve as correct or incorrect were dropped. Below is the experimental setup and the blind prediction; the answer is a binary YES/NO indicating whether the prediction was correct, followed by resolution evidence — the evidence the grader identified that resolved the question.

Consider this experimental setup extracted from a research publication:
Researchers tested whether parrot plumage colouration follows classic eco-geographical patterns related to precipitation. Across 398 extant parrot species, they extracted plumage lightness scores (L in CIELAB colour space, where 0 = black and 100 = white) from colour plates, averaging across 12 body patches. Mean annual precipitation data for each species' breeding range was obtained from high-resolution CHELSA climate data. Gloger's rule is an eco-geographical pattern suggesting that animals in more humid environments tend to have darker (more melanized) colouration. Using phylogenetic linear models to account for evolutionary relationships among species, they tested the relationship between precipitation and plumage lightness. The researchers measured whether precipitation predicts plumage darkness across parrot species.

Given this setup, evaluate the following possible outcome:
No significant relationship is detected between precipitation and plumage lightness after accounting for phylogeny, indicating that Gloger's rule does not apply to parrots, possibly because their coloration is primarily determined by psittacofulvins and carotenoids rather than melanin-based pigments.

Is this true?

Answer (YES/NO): NO